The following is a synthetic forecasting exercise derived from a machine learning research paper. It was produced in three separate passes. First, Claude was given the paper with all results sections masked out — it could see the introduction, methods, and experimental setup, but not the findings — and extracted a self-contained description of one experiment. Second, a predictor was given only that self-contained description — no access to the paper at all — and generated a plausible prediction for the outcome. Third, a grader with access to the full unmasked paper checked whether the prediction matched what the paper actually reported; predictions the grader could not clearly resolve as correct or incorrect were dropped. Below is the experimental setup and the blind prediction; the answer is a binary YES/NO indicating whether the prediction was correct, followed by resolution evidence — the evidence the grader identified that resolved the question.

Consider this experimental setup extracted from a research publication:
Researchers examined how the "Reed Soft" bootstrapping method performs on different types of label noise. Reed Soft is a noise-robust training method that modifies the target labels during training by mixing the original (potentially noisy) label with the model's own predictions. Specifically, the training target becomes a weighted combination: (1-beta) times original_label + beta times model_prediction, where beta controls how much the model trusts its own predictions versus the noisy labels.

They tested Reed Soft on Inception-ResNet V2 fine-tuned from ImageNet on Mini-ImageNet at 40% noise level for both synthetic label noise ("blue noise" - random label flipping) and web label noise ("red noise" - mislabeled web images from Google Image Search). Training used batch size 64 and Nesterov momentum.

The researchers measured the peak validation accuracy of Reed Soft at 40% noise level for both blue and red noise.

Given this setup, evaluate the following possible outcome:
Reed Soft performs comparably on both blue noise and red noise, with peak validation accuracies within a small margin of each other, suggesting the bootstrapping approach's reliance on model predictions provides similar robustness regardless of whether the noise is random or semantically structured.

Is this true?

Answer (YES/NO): YES